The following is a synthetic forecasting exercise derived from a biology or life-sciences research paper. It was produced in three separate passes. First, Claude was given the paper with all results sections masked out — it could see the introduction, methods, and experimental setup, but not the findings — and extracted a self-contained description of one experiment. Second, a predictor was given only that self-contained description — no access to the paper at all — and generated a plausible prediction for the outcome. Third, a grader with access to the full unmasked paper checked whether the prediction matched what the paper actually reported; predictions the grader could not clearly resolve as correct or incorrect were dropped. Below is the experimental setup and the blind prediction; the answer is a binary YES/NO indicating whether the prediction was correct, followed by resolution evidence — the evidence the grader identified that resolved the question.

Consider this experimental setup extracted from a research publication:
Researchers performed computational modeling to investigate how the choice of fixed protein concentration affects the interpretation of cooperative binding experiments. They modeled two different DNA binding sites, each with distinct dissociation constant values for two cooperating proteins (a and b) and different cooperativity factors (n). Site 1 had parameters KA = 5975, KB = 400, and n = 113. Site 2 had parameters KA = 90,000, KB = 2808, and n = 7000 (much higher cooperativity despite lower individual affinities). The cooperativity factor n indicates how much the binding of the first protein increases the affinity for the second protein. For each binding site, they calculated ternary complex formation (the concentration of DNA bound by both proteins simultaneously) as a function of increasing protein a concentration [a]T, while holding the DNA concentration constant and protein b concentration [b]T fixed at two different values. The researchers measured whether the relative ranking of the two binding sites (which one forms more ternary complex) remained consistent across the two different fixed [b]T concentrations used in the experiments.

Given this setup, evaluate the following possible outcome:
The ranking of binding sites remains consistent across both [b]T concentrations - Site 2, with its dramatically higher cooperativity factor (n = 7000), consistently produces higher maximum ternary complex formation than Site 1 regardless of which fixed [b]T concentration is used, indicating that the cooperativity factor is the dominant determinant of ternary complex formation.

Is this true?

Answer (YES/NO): NO